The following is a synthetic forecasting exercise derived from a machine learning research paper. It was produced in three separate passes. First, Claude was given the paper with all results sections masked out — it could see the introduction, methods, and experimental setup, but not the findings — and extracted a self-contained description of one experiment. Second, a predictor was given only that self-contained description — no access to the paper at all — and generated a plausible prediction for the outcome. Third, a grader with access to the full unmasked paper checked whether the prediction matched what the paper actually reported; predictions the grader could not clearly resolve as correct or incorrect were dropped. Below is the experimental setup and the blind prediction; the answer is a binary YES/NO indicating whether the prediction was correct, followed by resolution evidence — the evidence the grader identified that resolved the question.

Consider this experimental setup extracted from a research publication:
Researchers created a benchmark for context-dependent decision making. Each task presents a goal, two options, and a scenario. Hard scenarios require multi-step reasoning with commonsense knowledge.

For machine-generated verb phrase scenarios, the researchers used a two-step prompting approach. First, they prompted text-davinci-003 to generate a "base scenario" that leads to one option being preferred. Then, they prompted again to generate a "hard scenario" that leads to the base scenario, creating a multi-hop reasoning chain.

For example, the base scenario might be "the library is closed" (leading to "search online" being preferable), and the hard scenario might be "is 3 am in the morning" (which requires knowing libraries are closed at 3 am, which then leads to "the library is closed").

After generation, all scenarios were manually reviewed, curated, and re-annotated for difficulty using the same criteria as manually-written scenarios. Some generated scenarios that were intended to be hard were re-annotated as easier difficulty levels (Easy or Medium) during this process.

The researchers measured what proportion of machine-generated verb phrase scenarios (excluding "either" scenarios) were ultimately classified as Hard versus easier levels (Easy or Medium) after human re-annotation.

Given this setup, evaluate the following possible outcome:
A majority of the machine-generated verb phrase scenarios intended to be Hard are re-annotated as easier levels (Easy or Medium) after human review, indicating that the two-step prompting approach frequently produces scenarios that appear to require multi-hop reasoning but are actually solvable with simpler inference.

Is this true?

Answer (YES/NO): YES